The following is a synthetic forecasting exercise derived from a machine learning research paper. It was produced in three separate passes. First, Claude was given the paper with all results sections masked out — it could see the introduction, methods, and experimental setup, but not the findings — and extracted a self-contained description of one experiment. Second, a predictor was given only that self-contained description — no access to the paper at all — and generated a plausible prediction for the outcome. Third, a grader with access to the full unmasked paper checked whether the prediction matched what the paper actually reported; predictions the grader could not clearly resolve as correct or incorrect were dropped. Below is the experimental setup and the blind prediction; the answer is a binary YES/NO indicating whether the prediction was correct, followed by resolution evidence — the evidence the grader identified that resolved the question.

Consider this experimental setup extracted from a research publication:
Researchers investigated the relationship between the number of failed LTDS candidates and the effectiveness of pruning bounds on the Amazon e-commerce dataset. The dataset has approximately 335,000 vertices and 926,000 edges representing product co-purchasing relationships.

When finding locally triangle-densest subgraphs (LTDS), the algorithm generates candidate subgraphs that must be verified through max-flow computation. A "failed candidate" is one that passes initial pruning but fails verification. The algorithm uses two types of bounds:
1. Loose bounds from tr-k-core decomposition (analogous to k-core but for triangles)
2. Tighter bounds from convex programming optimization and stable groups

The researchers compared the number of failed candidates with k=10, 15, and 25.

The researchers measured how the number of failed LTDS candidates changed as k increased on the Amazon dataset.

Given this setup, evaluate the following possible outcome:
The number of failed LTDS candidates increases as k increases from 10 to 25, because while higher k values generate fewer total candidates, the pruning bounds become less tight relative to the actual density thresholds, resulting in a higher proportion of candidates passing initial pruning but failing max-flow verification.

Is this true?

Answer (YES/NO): NO